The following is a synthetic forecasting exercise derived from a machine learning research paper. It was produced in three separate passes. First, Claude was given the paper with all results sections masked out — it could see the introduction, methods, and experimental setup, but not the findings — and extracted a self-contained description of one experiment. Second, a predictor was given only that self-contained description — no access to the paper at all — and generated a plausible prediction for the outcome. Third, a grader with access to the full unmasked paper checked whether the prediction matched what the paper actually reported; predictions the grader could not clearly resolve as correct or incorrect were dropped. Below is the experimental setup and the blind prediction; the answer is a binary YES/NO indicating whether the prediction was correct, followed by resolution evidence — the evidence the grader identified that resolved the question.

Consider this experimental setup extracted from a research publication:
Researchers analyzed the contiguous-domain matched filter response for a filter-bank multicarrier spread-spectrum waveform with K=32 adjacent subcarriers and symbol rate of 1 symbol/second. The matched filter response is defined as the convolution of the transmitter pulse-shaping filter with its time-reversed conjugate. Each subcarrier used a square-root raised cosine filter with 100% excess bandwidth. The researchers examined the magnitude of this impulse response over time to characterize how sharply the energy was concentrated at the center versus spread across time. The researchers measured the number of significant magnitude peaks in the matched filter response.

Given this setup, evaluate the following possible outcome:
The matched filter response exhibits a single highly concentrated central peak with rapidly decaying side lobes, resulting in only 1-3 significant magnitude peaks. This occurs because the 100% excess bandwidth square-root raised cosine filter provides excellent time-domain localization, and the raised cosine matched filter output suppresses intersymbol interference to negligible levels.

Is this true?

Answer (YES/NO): YES